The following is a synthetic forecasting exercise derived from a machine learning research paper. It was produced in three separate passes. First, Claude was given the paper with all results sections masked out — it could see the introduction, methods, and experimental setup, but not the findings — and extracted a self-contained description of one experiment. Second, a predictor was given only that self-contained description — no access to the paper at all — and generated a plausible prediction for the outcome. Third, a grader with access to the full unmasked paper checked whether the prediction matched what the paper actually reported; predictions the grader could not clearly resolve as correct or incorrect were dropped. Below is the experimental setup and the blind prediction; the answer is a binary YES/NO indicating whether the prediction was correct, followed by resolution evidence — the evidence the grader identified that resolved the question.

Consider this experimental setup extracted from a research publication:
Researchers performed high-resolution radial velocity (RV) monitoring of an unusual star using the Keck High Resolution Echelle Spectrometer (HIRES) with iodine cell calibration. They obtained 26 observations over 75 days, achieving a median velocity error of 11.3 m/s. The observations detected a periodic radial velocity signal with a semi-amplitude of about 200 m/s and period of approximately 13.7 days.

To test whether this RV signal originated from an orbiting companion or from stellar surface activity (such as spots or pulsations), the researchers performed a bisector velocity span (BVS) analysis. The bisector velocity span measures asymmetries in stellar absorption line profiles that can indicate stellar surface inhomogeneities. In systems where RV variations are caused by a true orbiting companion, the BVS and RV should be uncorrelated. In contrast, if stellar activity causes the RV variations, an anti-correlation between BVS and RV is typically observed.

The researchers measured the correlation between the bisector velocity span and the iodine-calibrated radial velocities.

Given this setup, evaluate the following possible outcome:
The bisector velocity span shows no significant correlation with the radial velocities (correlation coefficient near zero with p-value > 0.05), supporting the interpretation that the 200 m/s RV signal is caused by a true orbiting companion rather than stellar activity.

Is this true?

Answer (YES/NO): NO